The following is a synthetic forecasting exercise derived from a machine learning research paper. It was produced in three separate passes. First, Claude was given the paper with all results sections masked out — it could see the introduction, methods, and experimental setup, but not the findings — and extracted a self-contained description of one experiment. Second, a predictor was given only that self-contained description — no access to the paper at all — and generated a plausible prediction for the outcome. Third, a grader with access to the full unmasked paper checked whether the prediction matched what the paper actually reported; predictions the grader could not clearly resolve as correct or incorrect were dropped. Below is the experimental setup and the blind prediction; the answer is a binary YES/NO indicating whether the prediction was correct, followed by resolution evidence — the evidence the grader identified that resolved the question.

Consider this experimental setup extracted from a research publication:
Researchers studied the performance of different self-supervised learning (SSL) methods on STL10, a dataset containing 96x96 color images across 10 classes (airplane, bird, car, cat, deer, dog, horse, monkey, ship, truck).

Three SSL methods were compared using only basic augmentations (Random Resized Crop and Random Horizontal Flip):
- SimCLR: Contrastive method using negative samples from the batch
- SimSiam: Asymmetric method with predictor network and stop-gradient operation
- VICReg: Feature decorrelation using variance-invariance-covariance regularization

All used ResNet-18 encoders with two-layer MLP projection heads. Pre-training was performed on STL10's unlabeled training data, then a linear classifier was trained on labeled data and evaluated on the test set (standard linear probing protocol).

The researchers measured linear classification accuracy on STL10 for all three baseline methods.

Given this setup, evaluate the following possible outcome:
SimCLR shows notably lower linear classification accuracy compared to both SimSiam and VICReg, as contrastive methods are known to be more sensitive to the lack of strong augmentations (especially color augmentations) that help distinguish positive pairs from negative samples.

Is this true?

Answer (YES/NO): NO